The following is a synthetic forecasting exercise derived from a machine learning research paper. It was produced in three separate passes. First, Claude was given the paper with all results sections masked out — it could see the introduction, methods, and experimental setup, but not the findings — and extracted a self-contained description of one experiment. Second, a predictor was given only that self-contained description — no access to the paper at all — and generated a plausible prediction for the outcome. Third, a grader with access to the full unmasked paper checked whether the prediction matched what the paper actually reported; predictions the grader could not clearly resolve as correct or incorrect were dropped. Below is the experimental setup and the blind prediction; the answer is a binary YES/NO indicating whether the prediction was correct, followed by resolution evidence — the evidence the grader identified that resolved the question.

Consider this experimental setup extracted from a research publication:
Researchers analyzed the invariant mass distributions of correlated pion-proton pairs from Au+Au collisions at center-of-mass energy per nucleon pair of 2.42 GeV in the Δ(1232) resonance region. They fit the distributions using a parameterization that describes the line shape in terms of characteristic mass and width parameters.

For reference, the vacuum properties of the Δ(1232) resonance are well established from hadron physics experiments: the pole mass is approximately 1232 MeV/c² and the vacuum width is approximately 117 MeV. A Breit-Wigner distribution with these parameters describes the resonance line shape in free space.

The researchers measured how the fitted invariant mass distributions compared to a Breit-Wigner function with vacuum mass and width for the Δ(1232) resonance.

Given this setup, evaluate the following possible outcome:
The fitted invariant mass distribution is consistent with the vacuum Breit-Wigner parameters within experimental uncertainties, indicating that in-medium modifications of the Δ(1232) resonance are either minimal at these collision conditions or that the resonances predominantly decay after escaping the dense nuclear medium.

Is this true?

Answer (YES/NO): NO